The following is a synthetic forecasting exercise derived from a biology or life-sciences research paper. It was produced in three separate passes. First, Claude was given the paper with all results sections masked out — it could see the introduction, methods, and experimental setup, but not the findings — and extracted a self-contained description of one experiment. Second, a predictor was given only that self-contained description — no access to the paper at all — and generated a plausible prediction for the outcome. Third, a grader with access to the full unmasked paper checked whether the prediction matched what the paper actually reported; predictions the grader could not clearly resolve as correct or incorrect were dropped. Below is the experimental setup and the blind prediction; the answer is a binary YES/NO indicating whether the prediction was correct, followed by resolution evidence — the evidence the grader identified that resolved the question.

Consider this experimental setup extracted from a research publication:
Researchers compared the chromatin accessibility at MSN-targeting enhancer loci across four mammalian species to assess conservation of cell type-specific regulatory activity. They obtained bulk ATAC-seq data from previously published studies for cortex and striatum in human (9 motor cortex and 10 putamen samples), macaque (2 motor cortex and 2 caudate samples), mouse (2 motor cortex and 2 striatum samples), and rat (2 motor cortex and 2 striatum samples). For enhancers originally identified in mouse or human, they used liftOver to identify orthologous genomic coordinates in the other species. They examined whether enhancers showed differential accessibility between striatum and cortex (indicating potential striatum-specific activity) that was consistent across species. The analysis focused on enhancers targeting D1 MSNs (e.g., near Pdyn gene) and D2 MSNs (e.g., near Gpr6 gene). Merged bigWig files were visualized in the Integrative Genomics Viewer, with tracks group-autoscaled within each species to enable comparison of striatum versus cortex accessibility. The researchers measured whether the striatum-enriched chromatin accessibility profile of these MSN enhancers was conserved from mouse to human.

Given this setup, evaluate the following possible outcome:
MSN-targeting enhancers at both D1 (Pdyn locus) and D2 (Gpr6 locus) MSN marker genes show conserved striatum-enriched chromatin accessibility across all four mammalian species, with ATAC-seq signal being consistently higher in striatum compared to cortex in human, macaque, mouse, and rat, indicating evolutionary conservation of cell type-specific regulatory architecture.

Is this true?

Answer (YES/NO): NO